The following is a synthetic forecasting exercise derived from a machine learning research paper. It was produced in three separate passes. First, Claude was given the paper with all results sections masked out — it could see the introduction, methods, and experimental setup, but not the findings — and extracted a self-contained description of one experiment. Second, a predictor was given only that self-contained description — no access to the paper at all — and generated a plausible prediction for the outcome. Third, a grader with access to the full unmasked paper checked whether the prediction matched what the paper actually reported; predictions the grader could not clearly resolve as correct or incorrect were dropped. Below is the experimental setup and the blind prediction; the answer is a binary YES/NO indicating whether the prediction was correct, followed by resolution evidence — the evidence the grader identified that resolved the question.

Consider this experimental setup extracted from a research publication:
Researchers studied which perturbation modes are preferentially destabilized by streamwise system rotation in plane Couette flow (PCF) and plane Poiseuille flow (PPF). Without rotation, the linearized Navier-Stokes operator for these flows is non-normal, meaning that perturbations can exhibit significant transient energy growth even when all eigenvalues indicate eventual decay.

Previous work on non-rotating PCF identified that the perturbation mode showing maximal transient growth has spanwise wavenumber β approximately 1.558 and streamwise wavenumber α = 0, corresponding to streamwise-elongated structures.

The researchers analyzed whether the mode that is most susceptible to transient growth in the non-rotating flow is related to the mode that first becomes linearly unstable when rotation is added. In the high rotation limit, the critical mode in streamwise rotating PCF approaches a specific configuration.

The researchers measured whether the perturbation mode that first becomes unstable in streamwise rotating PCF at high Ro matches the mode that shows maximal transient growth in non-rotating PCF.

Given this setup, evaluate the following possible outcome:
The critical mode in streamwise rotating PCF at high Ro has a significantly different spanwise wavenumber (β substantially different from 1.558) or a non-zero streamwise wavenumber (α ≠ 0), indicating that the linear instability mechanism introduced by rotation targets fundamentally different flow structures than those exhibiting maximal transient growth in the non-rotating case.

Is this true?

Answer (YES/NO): NO